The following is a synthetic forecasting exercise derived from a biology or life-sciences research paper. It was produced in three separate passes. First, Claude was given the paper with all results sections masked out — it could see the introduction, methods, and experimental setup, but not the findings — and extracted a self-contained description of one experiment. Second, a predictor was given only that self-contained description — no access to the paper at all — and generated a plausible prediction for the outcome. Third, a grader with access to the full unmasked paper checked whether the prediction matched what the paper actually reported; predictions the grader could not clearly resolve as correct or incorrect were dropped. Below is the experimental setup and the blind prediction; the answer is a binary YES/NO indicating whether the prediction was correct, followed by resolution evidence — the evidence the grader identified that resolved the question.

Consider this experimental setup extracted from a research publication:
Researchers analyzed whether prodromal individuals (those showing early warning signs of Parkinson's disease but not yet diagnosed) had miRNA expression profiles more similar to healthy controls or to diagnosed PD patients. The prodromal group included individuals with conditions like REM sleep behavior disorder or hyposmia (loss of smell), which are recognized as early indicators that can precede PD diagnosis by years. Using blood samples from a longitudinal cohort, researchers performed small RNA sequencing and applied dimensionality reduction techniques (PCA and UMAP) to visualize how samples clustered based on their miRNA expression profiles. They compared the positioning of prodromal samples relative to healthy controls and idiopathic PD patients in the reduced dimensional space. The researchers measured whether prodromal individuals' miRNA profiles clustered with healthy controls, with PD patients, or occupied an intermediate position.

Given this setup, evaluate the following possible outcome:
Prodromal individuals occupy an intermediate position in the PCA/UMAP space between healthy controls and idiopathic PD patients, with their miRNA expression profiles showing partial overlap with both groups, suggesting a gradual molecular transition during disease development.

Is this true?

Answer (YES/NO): NO